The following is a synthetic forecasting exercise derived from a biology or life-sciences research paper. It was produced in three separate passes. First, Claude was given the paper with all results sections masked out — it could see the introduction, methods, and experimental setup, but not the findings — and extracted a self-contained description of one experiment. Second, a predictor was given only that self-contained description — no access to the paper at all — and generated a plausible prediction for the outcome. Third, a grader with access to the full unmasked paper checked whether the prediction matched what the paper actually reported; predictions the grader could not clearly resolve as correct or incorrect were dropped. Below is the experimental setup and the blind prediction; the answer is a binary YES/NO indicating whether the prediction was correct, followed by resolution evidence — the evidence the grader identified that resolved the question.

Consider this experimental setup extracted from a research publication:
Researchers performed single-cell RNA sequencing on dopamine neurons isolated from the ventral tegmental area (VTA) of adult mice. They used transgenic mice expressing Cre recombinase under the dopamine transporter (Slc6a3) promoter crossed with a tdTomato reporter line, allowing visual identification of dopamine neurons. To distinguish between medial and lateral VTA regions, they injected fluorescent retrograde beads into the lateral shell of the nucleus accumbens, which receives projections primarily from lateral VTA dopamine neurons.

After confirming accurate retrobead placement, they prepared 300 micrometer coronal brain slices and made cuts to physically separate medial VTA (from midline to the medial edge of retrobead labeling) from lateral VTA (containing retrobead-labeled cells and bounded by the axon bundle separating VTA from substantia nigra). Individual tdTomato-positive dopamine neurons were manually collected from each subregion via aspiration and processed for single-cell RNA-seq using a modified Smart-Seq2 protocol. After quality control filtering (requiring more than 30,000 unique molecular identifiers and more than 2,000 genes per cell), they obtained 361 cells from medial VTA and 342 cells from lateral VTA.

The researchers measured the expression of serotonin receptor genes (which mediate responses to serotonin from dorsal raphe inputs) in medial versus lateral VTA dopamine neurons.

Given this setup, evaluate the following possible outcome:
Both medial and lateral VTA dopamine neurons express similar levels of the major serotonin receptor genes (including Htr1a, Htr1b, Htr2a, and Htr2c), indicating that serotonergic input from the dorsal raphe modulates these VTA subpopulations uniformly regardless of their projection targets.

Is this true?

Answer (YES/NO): NO